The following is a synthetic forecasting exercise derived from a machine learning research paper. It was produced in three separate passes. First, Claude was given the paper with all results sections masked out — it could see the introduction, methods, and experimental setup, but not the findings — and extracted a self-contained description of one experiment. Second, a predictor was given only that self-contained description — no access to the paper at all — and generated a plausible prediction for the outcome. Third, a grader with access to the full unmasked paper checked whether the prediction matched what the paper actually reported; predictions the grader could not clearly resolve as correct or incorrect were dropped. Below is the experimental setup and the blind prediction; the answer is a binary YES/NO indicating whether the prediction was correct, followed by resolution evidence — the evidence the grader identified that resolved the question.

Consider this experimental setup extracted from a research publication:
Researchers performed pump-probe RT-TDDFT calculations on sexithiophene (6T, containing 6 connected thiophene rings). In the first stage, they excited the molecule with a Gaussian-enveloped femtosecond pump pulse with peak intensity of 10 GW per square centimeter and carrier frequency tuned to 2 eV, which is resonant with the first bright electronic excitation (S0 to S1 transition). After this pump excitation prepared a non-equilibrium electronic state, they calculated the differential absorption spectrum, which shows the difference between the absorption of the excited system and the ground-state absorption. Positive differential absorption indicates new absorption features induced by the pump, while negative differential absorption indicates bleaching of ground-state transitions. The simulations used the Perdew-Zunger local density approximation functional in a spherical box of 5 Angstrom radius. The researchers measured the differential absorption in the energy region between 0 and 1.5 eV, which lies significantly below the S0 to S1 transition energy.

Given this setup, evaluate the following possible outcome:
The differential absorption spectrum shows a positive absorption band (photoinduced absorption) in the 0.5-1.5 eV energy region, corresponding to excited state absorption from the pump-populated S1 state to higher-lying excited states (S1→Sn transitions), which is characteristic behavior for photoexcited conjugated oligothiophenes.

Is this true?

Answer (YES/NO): YES